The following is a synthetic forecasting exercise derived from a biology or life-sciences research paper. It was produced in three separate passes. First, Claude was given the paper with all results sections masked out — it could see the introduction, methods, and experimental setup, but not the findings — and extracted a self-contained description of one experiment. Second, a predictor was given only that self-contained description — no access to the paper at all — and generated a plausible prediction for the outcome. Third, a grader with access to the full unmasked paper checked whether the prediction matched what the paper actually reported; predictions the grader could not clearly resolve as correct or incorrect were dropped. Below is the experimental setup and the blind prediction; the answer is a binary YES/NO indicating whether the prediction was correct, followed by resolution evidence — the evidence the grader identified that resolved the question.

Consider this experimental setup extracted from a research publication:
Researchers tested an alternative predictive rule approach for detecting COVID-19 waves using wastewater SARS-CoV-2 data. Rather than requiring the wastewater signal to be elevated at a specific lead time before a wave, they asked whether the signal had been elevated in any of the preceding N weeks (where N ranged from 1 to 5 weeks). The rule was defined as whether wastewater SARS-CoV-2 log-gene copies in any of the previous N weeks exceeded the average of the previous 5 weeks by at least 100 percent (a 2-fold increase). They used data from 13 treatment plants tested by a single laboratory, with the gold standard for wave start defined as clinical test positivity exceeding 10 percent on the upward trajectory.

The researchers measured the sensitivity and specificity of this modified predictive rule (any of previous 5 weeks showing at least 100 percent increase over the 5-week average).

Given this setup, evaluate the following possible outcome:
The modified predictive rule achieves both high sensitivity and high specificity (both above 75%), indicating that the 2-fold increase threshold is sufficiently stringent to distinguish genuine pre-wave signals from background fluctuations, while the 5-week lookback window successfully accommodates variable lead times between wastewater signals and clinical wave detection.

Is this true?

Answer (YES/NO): YES